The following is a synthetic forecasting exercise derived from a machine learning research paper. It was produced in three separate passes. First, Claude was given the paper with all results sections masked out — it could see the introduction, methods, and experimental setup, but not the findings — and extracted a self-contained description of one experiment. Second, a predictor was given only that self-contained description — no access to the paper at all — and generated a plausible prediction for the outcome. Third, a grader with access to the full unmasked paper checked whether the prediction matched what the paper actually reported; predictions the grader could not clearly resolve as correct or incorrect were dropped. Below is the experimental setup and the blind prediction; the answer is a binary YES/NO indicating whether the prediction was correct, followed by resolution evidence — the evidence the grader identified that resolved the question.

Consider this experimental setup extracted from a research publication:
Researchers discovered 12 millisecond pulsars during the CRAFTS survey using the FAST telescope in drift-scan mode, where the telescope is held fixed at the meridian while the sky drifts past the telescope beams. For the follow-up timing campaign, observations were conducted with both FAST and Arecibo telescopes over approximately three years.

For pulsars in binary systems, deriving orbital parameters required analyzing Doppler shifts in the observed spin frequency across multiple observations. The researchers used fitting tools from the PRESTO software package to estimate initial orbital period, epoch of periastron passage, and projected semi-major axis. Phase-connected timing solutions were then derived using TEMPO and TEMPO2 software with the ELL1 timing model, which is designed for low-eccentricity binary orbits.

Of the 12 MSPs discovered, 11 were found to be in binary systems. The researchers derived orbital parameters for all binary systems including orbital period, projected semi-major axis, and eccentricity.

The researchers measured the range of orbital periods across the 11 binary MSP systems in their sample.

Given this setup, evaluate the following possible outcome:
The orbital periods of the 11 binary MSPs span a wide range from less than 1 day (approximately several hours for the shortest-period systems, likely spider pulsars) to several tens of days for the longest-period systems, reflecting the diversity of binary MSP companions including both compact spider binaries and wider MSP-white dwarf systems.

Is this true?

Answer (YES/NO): NO